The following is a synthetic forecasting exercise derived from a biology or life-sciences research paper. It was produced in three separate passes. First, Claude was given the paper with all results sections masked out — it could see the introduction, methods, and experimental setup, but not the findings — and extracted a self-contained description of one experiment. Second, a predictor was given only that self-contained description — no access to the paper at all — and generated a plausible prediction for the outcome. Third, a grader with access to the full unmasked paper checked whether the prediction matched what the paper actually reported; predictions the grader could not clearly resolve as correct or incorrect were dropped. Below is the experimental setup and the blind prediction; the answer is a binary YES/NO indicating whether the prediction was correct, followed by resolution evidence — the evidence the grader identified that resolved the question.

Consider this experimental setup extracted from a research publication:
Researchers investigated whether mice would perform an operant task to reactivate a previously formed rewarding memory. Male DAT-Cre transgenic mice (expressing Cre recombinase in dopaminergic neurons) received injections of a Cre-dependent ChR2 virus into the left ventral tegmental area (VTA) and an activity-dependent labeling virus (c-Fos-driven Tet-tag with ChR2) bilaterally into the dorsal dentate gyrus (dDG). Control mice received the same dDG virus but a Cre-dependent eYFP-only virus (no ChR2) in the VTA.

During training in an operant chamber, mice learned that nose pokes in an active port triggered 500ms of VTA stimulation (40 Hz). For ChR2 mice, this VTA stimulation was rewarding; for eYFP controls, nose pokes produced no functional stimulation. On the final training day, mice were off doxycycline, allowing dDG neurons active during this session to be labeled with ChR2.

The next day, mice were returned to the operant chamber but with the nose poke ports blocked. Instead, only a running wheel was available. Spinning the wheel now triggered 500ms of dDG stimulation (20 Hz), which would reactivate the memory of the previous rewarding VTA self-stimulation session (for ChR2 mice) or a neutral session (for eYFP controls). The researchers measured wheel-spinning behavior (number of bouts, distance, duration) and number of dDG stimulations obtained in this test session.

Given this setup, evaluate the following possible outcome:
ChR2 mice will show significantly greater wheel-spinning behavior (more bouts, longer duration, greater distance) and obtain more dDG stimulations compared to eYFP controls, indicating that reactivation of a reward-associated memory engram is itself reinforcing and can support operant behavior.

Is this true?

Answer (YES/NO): YES